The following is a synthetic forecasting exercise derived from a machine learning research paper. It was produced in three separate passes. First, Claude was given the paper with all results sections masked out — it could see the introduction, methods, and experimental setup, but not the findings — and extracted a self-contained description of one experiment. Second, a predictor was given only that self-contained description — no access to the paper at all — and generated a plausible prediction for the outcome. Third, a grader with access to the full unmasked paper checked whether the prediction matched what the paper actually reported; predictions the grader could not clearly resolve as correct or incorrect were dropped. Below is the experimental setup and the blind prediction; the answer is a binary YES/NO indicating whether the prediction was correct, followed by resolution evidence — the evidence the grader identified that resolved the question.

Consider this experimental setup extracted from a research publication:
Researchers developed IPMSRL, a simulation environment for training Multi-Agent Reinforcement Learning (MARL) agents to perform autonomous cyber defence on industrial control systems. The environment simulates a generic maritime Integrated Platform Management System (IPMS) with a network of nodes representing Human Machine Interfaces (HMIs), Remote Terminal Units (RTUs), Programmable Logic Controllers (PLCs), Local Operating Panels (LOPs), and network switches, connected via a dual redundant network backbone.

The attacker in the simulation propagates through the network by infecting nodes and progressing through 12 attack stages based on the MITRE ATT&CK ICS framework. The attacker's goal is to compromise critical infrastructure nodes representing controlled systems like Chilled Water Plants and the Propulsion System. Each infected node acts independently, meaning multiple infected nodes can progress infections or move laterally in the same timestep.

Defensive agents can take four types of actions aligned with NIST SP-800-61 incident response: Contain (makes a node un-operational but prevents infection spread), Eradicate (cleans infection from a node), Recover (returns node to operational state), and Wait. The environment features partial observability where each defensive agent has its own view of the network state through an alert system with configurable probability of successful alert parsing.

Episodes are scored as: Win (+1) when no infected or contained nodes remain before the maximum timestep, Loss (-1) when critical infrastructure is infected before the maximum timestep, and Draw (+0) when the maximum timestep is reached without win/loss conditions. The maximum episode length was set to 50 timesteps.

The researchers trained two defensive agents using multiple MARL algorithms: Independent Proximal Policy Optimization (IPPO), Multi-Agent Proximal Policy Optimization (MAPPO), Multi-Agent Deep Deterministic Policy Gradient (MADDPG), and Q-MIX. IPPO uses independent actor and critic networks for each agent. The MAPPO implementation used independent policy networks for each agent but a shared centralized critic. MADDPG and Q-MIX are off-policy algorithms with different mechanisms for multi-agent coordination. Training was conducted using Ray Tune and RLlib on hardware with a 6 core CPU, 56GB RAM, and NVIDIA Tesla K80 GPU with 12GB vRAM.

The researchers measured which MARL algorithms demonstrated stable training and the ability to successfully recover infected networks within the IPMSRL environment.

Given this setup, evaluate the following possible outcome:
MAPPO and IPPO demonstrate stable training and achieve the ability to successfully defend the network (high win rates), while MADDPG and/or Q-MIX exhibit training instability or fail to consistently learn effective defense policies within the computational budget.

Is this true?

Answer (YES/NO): YES